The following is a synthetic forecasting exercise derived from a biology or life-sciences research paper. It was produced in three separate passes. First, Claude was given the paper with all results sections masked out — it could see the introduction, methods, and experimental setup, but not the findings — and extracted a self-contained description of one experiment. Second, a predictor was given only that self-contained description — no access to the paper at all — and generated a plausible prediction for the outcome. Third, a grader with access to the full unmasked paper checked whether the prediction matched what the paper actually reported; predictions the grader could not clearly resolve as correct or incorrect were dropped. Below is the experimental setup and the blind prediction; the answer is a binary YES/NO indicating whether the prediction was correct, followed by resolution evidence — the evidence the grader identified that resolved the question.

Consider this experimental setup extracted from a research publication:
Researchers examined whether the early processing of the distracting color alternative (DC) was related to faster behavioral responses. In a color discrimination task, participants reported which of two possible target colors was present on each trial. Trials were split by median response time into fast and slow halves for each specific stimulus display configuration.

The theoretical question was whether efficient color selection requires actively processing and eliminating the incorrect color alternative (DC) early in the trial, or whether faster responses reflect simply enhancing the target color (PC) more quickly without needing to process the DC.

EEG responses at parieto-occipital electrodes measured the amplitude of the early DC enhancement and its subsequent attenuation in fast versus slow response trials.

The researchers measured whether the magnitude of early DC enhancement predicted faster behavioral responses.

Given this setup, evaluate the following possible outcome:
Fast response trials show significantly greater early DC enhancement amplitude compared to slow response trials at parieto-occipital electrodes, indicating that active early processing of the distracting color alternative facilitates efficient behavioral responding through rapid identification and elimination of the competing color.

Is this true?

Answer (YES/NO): YES